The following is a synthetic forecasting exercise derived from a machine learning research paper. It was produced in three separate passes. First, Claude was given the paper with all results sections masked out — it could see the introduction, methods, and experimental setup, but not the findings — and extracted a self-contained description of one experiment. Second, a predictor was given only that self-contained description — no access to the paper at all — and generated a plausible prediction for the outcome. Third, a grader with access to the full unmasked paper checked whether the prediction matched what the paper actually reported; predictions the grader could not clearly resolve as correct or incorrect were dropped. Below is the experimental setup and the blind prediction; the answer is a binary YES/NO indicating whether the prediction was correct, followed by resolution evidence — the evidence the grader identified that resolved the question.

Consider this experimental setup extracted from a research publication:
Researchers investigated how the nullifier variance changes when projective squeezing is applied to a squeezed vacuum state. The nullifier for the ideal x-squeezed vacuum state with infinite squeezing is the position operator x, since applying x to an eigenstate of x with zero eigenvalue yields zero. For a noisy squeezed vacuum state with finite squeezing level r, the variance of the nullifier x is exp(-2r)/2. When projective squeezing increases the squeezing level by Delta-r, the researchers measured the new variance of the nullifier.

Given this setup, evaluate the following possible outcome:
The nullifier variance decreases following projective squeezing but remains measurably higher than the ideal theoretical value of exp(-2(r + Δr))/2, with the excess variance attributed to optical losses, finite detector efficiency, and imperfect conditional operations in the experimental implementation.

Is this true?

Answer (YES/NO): NO